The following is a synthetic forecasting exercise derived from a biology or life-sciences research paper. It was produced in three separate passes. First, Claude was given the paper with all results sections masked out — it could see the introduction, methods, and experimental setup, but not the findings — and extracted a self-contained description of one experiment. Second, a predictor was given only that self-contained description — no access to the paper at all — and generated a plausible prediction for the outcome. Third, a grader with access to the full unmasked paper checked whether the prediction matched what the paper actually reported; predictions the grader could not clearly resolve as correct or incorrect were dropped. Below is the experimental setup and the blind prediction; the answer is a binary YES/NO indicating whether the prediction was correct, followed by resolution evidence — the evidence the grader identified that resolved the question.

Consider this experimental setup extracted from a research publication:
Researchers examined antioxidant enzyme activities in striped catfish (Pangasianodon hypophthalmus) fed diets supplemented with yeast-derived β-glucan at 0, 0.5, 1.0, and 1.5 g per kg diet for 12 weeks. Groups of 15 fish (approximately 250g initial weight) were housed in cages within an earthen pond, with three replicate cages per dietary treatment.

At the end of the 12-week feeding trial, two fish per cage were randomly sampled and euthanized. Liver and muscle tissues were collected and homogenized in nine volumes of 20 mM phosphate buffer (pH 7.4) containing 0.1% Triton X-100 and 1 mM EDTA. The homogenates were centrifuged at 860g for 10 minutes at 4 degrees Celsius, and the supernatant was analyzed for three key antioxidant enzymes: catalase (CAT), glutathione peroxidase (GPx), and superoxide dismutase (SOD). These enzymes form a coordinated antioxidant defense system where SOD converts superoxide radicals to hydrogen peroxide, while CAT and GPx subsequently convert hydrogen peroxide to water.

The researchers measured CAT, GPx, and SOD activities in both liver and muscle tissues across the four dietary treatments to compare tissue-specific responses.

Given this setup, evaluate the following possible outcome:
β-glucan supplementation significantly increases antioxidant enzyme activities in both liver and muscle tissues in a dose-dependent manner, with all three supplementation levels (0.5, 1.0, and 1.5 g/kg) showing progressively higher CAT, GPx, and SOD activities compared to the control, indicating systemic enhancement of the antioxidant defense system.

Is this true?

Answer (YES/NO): NO